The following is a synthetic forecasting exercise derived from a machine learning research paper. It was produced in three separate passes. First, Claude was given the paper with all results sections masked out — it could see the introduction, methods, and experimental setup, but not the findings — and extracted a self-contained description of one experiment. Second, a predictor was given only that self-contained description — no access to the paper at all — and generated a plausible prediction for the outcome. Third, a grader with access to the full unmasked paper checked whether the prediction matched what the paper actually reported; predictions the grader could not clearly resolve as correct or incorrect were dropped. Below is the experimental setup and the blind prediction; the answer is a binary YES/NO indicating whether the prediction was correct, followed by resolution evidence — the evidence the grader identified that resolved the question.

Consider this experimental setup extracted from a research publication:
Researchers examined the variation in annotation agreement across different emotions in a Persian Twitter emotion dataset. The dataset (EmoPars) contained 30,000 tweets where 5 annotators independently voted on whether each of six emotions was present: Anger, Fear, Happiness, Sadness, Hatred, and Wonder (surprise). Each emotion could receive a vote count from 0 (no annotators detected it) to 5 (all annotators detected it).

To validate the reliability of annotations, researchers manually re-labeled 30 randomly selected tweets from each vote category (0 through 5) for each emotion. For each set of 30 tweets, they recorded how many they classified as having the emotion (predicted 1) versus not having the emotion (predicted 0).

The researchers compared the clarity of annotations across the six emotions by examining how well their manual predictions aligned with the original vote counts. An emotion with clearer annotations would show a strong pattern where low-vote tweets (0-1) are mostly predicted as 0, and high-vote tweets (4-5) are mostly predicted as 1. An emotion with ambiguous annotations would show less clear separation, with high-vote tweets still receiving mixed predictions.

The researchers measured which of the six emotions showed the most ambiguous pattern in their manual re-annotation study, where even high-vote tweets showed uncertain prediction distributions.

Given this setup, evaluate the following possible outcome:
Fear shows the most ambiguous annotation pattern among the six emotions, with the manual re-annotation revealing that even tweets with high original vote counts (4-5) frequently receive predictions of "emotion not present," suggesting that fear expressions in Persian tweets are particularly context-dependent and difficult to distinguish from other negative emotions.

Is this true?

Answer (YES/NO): NO